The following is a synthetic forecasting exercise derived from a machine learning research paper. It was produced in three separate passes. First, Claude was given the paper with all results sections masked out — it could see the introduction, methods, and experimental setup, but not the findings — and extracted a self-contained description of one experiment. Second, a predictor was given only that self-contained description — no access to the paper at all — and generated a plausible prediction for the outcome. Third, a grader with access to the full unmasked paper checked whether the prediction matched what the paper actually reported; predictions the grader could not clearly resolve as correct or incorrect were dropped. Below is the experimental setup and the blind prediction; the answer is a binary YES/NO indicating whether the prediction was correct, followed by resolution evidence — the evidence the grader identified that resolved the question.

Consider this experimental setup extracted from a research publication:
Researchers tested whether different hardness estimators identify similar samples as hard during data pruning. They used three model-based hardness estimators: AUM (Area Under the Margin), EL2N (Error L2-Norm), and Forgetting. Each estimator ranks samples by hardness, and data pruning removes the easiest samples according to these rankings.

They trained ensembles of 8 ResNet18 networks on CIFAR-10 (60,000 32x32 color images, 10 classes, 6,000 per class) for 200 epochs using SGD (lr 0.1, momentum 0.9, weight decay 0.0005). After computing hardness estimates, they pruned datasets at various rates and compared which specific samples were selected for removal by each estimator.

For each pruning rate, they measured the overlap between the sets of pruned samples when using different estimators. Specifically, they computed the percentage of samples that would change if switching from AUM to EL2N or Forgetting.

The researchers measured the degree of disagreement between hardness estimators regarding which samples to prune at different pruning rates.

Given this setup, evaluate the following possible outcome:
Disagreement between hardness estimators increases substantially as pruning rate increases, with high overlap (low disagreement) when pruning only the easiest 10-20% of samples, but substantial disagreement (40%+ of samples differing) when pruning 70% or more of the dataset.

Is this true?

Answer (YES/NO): NO